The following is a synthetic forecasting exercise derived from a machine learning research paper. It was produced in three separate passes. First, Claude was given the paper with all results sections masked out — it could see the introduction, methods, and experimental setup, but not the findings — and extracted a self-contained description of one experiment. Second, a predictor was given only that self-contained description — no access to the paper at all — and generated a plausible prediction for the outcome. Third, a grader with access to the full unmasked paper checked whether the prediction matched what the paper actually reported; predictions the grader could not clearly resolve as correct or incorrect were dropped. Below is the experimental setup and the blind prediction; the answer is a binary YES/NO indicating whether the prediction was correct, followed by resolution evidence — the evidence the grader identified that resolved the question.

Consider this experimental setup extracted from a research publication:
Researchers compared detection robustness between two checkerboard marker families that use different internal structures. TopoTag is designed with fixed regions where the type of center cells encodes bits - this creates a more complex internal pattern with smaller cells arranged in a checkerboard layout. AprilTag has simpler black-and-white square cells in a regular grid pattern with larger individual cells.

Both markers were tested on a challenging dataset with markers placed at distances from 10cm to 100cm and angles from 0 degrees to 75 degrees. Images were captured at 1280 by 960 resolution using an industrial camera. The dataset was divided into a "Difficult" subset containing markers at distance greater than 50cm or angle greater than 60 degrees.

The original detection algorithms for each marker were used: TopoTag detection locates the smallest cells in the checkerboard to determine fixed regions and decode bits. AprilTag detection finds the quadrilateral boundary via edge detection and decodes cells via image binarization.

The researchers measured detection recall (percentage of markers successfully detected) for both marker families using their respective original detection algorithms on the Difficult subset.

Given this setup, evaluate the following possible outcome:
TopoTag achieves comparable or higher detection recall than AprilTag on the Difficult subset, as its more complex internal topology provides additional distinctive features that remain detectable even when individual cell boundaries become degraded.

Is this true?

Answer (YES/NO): NO